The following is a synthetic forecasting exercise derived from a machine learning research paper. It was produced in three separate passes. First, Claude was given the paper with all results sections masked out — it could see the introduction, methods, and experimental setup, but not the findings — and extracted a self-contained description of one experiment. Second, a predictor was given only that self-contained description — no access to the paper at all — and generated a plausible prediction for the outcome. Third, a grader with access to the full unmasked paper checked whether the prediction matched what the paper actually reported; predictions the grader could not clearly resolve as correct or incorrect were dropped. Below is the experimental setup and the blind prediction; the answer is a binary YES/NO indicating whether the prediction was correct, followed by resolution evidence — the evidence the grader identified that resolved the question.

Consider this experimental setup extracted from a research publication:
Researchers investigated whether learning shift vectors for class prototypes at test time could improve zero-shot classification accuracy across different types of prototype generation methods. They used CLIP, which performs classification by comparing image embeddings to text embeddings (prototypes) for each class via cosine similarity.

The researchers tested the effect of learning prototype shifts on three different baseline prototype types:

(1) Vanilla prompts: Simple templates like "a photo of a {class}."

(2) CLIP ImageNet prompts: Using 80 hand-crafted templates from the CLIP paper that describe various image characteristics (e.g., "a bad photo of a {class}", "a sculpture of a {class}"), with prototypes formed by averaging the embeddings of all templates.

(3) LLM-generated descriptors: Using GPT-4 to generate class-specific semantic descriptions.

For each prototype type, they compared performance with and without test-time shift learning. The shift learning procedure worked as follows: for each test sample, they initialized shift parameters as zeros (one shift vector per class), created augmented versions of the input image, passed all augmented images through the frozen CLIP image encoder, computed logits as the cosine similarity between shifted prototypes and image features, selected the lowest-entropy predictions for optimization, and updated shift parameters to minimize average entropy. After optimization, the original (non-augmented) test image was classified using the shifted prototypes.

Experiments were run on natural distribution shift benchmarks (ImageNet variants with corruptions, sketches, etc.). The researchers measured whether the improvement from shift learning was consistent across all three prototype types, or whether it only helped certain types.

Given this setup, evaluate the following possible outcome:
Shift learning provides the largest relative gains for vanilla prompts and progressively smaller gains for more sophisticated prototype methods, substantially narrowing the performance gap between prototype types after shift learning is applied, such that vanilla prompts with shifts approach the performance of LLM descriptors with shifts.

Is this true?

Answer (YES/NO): NO